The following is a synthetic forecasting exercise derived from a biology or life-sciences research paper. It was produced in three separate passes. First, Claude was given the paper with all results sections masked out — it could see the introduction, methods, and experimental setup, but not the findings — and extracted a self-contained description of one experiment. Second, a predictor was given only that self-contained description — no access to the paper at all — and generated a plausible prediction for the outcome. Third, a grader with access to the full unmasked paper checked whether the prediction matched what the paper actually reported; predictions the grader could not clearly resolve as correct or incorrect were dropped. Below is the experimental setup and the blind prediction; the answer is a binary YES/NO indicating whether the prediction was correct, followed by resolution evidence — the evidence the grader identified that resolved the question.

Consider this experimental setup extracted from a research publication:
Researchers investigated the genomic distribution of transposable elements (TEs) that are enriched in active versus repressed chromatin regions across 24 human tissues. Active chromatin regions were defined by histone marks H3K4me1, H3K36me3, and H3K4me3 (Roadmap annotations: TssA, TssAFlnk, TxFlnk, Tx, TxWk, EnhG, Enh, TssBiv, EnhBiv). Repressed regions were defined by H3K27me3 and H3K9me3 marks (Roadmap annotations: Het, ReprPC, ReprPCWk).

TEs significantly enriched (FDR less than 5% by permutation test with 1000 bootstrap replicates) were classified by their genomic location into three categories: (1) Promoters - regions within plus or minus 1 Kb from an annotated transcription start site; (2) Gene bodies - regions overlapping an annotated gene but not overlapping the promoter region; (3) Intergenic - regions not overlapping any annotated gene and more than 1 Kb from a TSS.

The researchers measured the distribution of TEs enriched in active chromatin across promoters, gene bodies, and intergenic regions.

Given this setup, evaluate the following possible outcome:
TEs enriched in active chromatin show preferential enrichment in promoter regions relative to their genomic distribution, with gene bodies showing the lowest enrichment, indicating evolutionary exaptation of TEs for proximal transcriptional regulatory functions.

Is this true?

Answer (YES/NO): NO